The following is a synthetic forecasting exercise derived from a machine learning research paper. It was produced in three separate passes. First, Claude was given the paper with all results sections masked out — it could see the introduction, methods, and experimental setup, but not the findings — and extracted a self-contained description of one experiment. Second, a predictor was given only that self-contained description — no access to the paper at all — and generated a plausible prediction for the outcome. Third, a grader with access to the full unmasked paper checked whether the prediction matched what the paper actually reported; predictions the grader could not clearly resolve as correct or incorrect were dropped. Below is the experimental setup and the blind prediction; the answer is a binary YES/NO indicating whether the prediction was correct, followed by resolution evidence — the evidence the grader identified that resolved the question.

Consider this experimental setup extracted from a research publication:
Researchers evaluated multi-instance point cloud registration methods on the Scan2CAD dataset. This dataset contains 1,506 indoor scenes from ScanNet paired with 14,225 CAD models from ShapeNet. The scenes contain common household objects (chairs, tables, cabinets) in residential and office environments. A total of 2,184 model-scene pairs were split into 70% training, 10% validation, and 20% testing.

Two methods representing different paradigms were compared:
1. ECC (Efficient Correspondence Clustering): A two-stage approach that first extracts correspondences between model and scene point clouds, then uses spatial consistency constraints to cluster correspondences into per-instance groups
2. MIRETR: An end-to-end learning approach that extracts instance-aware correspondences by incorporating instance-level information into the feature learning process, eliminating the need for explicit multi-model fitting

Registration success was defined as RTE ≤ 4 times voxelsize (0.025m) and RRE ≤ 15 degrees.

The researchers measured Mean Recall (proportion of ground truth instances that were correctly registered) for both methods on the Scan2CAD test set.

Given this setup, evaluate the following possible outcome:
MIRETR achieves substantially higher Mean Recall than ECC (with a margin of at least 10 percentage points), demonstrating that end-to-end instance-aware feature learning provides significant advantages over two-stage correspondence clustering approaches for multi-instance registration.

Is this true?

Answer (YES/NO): NO